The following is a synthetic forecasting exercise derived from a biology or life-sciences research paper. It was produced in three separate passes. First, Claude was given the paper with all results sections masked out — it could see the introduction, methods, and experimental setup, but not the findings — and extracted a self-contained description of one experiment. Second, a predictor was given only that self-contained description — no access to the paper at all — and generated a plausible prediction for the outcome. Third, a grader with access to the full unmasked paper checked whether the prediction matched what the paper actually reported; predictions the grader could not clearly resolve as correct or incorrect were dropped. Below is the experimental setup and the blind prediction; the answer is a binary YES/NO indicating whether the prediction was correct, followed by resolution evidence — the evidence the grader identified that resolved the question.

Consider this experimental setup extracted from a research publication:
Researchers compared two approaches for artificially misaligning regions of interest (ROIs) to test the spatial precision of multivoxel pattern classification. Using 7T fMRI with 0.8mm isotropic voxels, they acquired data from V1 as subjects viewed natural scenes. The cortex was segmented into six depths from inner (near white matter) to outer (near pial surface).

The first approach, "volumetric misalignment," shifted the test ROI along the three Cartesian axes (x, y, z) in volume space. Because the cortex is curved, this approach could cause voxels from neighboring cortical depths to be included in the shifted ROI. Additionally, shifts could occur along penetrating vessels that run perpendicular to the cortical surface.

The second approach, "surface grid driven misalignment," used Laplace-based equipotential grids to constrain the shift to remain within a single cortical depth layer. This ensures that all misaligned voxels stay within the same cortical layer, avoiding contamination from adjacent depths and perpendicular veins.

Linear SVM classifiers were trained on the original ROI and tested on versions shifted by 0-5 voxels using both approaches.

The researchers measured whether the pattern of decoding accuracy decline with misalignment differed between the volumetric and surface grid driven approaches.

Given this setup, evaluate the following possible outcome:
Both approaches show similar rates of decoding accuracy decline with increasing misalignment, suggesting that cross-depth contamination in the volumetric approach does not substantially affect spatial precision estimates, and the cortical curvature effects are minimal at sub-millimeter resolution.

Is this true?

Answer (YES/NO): NO